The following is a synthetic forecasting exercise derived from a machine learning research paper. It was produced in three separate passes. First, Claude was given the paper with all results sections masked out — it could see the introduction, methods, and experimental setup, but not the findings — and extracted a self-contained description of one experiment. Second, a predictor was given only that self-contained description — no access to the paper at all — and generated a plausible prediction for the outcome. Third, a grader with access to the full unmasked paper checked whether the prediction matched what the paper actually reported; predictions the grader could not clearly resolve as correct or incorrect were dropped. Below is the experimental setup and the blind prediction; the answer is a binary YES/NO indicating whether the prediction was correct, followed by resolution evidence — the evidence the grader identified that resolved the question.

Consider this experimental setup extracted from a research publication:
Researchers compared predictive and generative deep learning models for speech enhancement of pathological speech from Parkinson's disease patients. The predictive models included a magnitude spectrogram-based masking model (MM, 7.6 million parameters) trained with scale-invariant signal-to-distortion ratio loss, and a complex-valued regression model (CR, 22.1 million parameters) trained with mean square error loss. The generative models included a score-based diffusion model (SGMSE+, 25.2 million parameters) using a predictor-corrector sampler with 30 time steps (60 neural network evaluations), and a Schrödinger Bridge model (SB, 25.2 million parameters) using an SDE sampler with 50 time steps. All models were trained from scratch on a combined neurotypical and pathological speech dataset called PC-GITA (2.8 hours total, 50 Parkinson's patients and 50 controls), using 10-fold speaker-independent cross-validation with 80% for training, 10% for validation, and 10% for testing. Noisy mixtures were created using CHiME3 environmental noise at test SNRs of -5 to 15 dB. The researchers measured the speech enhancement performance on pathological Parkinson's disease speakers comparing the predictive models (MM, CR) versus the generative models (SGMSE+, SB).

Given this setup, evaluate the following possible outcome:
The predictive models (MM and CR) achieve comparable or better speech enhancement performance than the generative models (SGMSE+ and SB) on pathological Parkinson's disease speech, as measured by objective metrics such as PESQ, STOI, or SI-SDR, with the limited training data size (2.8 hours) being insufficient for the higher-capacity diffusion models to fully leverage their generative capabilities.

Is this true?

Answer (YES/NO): NO